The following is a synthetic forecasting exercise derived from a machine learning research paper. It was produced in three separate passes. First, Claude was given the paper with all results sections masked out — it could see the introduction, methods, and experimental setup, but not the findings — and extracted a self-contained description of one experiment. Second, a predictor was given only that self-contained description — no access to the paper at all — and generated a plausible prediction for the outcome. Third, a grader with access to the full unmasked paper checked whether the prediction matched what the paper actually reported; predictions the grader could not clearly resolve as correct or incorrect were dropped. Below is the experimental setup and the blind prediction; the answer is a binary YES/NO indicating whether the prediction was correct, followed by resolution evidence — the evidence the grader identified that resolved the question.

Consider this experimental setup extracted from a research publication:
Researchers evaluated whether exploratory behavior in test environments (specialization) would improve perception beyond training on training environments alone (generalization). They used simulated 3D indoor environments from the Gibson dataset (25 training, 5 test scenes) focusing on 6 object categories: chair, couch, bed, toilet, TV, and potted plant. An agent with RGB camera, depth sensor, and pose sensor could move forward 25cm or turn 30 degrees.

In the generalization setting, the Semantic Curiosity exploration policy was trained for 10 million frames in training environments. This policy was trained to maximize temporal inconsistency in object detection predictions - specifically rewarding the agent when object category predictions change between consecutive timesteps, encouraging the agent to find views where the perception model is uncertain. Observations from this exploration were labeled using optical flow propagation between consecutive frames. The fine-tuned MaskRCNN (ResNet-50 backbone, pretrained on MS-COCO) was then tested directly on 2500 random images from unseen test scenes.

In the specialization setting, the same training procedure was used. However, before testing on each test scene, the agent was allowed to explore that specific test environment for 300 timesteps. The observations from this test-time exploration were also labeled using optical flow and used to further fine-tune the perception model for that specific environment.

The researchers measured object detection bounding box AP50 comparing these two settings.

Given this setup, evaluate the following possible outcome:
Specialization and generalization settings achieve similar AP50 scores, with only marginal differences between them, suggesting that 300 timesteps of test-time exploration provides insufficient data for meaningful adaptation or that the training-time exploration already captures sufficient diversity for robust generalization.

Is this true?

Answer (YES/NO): YES